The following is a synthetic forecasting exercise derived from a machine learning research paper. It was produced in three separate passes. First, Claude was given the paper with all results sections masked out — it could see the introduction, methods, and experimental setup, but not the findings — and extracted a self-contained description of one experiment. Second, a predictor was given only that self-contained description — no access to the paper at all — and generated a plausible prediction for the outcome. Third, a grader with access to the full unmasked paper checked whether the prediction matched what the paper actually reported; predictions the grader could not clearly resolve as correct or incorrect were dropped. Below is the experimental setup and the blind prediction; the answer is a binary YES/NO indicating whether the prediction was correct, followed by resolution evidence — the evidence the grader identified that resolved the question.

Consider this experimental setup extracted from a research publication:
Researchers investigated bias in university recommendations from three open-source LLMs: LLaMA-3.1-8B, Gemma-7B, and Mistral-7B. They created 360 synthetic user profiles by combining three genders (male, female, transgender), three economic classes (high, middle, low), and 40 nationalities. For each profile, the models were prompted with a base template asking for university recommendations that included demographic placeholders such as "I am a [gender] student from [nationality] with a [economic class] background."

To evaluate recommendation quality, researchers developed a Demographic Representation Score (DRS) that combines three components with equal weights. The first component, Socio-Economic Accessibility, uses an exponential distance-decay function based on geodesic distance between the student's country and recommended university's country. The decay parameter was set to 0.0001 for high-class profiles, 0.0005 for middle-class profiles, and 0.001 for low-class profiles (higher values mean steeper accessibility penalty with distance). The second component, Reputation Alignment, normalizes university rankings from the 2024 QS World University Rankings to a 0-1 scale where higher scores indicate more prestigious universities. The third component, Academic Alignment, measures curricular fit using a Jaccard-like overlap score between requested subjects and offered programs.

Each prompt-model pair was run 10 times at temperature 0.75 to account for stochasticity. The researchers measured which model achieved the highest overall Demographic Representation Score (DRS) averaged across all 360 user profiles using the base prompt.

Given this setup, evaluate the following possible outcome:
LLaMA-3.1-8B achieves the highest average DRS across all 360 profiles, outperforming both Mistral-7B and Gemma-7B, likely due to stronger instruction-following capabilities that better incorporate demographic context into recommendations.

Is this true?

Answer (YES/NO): NO